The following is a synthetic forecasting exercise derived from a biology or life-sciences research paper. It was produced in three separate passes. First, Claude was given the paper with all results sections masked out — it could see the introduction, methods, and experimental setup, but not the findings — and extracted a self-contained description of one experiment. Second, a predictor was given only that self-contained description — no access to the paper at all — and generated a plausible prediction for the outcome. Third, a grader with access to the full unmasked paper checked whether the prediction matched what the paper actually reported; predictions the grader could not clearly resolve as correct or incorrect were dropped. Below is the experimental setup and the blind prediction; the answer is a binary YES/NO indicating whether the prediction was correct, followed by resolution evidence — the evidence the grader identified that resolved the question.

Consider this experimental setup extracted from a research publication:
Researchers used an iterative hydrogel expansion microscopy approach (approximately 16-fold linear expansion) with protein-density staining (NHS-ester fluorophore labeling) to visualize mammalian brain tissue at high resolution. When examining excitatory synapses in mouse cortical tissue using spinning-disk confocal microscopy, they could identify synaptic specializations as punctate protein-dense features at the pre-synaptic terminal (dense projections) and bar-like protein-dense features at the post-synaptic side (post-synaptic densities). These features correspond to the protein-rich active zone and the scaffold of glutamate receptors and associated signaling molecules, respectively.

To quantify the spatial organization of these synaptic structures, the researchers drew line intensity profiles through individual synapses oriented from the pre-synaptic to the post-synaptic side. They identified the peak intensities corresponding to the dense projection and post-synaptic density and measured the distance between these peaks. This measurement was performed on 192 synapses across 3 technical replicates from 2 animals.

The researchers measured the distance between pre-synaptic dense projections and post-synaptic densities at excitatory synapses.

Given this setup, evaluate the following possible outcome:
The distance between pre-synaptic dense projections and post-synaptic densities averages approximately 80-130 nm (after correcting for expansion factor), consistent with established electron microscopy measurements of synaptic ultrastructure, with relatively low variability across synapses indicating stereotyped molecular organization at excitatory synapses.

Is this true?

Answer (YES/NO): NO